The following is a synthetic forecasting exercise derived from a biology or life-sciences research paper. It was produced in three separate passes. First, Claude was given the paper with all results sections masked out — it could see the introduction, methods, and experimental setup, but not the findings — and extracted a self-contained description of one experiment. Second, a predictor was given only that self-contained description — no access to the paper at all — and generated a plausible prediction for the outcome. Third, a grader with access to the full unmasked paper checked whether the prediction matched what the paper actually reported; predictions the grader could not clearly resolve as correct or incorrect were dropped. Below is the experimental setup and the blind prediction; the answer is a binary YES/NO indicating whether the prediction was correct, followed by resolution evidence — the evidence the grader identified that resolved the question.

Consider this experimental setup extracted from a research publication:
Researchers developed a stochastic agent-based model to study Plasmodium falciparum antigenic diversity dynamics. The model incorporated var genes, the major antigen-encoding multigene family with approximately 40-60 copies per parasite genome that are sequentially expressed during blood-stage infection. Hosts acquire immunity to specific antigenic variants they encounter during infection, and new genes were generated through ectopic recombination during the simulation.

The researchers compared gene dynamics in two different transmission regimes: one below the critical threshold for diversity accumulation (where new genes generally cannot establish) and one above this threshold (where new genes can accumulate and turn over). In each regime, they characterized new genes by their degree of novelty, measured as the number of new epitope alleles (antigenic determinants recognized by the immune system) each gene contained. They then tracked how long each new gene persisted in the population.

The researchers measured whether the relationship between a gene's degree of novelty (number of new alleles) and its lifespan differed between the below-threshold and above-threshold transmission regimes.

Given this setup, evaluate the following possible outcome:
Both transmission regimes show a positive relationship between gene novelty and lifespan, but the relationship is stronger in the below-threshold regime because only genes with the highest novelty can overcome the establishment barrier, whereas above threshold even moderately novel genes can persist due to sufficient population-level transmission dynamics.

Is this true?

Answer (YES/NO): NO